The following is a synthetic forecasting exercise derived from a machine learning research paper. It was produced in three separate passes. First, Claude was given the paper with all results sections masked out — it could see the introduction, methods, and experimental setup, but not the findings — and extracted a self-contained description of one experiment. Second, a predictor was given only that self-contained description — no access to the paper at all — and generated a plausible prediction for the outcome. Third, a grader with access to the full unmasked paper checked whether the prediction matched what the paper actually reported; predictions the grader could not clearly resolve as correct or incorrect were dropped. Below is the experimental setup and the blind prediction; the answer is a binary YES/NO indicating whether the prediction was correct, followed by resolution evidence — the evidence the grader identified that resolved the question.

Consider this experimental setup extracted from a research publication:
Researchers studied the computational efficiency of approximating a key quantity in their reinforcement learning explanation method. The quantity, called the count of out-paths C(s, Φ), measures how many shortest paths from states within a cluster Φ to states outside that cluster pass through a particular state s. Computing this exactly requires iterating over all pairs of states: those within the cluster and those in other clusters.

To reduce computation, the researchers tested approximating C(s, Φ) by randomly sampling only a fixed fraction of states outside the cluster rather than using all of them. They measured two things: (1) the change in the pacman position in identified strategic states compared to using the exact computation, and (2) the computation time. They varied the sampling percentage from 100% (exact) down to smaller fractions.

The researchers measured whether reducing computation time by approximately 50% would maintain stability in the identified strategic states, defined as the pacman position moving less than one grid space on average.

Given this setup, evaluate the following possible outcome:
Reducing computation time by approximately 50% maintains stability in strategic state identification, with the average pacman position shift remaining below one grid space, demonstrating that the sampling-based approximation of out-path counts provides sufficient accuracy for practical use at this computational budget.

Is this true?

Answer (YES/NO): YES